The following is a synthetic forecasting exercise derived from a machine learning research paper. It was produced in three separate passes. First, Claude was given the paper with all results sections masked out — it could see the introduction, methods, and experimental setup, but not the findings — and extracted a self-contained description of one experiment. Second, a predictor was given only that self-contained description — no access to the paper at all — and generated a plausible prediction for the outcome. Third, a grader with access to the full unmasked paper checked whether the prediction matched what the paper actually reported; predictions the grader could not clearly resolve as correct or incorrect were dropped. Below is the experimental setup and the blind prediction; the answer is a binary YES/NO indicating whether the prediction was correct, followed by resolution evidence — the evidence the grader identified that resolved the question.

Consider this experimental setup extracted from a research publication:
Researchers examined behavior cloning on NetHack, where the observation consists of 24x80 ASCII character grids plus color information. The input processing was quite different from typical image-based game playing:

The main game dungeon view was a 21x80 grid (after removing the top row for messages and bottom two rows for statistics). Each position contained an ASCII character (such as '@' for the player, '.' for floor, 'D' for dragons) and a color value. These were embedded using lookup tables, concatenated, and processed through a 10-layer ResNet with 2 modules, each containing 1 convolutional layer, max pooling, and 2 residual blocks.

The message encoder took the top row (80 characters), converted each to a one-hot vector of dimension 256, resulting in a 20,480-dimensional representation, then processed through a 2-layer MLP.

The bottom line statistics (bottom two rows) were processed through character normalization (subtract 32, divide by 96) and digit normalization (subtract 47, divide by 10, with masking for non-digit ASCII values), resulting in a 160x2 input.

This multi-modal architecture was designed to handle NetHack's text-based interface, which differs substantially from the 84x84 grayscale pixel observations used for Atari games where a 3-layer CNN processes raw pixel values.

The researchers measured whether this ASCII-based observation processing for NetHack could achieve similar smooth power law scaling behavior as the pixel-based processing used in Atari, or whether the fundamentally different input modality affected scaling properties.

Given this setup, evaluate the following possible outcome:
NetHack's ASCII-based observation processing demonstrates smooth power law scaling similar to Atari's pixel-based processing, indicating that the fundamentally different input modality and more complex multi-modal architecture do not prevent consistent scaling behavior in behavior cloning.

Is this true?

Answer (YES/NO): YES